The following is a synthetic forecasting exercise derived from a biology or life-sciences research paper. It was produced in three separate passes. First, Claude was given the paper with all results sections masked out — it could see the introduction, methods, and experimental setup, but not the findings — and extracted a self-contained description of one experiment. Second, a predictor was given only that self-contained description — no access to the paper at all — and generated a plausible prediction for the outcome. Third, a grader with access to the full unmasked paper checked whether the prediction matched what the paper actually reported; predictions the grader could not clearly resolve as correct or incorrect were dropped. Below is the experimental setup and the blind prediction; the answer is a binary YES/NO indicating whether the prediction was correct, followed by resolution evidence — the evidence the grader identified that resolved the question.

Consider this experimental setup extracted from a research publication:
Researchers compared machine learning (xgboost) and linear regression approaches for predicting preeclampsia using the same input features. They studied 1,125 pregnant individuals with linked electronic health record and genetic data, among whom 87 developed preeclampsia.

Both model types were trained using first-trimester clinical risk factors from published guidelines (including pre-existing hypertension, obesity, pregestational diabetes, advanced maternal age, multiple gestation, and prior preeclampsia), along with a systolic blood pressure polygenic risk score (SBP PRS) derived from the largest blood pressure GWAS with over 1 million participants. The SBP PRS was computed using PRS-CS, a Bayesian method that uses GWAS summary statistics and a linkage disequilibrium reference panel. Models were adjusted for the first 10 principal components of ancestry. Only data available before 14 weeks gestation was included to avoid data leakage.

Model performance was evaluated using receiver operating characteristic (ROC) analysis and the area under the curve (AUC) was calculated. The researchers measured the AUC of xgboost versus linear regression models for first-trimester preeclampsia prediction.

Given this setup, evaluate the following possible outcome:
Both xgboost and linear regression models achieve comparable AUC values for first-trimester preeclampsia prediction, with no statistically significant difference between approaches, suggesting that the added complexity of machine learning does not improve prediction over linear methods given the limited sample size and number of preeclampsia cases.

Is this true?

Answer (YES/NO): NO